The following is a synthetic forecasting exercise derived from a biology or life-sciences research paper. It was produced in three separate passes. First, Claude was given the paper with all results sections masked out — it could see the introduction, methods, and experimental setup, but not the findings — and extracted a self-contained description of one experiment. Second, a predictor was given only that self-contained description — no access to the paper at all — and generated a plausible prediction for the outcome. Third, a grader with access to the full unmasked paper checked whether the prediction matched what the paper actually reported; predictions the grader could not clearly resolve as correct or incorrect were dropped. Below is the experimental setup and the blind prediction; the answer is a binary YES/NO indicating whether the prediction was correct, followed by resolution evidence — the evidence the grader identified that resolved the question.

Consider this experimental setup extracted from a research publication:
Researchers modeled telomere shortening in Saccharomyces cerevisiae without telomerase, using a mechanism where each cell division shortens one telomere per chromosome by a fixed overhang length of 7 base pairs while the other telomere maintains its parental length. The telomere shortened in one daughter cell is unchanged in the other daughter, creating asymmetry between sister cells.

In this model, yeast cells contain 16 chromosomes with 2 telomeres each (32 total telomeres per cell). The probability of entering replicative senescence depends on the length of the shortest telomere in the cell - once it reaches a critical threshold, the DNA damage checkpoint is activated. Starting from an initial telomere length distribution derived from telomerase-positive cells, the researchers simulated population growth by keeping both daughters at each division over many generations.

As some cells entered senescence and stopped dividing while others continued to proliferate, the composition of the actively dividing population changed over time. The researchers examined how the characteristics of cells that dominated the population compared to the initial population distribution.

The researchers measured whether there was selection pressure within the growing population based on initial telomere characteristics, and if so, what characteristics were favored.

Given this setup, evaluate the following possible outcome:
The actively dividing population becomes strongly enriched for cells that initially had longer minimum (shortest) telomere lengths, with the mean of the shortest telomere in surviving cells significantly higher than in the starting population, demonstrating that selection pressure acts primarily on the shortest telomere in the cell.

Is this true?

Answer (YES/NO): YES